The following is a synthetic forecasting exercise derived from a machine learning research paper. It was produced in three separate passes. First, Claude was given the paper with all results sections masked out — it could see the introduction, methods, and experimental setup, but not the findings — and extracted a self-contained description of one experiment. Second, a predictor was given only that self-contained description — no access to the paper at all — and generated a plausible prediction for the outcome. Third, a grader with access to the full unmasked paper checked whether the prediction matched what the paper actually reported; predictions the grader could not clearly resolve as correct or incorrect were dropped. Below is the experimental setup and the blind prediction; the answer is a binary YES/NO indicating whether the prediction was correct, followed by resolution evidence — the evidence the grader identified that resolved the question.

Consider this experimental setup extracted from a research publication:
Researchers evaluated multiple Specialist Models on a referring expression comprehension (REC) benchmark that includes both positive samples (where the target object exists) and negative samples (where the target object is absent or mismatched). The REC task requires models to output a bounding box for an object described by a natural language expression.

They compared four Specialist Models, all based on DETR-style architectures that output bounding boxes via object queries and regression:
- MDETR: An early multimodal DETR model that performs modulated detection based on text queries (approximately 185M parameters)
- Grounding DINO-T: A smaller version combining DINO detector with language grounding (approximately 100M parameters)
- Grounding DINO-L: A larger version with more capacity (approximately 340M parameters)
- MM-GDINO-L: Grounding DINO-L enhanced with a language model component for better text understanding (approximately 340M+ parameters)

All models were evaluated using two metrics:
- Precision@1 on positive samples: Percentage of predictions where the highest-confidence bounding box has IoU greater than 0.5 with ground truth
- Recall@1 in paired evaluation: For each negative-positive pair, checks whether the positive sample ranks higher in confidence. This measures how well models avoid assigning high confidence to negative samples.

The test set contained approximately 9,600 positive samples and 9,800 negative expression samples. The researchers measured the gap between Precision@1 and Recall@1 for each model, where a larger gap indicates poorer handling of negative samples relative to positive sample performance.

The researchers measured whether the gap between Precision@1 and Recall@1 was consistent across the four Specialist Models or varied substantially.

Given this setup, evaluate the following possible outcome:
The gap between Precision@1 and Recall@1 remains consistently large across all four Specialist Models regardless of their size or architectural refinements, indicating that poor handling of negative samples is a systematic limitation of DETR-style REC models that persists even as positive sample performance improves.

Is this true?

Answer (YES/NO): YES